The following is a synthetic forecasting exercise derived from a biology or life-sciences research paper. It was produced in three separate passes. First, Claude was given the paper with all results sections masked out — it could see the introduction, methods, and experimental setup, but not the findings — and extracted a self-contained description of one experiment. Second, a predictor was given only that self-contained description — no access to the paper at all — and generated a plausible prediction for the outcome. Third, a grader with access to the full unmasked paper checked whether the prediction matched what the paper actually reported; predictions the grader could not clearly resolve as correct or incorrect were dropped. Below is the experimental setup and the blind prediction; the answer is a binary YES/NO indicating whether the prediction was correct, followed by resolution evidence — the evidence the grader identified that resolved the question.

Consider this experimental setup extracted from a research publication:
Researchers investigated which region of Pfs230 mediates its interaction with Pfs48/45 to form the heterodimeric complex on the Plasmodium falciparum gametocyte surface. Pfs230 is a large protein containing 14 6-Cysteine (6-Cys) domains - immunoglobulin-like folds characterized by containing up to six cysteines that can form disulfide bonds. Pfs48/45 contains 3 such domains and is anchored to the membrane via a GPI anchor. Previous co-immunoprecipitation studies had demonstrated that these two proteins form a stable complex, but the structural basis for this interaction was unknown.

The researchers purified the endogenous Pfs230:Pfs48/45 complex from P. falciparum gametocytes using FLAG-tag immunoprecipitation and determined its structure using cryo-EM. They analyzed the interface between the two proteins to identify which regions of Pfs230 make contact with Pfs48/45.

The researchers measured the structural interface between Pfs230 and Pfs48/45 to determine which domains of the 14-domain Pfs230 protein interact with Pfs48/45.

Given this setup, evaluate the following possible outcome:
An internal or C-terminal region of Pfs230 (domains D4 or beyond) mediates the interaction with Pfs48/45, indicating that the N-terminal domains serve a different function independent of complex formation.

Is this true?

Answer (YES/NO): YES